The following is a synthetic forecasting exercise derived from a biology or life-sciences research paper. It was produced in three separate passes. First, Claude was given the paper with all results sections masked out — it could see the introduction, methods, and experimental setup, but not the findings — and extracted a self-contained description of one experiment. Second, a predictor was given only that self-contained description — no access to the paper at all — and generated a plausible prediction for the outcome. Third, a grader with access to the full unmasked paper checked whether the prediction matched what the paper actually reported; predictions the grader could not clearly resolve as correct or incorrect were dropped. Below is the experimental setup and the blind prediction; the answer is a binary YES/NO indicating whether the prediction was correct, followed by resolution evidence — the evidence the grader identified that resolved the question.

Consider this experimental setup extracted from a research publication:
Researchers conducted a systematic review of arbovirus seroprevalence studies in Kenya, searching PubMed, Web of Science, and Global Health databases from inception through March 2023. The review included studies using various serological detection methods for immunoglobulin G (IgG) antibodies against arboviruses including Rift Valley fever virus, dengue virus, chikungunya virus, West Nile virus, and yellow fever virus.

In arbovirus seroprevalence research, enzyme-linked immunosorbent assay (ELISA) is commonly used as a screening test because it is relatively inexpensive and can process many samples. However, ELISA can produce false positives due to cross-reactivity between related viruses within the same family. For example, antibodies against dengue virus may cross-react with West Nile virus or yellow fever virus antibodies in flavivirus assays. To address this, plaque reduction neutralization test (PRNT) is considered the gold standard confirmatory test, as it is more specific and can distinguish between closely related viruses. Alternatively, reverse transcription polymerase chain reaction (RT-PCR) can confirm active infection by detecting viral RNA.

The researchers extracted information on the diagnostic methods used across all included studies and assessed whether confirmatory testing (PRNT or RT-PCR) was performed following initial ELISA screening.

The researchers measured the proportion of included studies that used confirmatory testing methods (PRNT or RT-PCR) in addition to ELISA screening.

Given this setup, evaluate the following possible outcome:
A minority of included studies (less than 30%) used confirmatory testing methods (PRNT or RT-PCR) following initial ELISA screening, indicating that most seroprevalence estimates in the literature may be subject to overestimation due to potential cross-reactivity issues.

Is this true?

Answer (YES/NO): YES